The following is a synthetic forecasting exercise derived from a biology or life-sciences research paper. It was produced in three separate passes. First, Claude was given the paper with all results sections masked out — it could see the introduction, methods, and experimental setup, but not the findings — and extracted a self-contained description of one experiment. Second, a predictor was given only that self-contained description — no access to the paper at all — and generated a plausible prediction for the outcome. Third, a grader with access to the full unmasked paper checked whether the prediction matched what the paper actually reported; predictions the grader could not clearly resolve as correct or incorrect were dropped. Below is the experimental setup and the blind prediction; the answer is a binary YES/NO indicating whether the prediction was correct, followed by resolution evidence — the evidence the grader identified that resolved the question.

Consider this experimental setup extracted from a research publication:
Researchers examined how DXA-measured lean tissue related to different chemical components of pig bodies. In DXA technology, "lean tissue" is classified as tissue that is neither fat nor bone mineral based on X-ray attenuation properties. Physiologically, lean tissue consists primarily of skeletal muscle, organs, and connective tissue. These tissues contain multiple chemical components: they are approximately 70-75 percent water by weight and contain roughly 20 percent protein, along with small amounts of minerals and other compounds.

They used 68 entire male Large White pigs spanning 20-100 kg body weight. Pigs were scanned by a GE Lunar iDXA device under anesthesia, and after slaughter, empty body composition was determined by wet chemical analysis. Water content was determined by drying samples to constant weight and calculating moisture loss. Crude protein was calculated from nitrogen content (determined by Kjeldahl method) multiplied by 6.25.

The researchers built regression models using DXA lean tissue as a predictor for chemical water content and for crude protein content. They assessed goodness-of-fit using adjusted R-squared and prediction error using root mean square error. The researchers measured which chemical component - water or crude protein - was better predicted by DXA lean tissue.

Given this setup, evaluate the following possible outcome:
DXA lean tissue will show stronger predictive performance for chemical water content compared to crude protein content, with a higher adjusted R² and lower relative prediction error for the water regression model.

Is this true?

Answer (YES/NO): NO